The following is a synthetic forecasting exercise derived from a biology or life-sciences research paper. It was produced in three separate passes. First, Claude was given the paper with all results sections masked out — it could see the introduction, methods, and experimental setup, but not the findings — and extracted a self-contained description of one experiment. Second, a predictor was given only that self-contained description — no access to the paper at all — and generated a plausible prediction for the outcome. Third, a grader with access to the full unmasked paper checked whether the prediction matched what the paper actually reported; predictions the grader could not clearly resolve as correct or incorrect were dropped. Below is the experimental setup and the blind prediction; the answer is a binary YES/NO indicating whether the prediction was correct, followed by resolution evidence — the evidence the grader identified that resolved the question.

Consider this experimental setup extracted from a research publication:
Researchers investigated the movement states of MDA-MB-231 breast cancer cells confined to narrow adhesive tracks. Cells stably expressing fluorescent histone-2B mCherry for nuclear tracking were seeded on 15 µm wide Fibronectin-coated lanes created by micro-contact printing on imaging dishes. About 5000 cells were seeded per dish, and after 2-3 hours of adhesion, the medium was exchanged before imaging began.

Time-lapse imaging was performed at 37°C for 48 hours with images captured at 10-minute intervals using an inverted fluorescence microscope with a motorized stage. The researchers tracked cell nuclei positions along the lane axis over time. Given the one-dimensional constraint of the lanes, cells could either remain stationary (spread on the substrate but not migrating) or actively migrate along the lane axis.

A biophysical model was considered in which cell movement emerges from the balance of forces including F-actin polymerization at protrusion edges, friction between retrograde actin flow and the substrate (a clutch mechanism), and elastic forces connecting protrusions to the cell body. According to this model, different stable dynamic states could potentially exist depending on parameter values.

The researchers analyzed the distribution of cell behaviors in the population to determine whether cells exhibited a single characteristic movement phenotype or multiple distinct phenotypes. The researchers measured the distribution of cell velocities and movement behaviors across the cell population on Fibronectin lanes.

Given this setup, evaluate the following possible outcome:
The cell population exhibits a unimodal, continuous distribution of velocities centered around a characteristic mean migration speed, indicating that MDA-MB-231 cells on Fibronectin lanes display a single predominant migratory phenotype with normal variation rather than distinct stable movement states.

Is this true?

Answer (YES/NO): NO